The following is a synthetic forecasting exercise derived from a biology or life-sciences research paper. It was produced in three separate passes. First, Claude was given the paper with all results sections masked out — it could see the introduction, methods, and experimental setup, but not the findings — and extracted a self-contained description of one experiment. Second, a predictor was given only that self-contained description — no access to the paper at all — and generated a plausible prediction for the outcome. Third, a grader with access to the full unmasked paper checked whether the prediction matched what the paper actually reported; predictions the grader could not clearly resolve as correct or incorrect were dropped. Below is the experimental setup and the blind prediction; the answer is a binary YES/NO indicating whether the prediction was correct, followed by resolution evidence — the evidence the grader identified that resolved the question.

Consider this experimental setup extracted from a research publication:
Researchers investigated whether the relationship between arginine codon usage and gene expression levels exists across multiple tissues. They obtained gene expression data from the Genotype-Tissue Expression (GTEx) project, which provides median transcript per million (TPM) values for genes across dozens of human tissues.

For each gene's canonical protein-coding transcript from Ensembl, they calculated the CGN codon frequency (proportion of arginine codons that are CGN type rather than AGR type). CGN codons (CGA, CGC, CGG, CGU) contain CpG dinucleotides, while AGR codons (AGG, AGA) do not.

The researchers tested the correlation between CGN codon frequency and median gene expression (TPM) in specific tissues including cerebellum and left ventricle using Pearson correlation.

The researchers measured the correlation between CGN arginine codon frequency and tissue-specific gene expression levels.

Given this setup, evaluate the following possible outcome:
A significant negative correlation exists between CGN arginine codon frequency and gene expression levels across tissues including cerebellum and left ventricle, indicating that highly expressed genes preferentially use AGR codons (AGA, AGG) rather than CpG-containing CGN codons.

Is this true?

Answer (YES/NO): NO